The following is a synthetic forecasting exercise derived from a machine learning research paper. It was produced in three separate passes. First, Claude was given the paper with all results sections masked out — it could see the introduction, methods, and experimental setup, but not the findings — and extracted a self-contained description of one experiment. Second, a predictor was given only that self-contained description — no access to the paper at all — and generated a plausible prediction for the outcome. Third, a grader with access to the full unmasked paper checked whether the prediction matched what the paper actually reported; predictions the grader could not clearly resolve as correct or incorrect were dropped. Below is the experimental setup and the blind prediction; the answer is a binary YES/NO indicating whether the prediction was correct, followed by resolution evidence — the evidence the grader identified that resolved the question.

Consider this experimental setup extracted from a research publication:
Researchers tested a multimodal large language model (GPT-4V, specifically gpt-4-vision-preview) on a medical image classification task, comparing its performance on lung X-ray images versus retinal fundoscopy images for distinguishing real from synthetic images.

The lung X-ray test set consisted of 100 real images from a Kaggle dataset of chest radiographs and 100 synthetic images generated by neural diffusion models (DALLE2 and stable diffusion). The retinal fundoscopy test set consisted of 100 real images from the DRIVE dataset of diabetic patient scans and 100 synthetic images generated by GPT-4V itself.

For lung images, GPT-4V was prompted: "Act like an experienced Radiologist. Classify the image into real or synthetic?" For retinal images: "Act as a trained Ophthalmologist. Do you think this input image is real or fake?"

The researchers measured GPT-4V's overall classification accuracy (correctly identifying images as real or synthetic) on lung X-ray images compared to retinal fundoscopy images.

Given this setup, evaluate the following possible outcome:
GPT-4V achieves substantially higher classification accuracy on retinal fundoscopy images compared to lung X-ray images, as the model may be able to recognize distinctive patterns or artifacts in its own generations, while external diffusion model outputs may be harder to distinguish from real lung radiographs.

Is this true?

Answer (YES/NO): NO